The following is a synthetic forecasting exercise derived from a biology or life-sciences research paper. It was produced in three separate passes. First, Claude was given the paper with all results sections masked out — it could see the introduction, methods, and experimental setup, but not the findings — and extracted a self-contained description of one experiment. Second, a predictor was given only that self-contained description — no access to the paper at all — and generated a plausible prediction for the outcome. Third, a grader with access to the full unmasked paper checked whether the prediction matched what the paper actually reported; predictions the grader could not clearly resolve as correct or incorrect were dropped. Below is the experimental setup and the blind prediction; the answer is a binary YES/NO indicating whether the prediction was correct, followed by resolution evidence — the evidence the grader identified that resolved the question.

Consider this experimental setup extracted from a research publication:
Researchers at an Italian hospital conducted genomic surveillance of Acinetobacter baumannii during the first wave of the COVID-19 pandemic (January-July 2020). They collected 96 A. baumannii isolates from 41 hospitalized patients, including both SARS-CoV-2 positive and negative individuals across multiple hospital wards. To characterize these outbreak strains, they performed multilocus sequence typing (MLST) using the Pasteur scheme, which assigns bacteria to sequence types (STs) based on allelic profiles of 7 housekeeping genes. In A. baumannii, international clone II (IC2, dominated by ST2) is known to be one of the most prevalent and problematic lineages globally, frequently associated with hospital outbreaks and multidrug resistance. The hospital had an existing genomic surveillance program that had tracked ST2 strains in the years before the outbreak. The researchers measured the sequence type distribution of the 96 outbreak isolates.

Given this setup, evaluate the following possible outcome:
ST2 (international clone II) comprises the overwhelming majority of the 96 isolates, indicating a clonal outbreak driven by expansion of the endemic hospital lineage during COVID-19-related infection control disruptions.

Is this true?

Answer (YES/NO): YES